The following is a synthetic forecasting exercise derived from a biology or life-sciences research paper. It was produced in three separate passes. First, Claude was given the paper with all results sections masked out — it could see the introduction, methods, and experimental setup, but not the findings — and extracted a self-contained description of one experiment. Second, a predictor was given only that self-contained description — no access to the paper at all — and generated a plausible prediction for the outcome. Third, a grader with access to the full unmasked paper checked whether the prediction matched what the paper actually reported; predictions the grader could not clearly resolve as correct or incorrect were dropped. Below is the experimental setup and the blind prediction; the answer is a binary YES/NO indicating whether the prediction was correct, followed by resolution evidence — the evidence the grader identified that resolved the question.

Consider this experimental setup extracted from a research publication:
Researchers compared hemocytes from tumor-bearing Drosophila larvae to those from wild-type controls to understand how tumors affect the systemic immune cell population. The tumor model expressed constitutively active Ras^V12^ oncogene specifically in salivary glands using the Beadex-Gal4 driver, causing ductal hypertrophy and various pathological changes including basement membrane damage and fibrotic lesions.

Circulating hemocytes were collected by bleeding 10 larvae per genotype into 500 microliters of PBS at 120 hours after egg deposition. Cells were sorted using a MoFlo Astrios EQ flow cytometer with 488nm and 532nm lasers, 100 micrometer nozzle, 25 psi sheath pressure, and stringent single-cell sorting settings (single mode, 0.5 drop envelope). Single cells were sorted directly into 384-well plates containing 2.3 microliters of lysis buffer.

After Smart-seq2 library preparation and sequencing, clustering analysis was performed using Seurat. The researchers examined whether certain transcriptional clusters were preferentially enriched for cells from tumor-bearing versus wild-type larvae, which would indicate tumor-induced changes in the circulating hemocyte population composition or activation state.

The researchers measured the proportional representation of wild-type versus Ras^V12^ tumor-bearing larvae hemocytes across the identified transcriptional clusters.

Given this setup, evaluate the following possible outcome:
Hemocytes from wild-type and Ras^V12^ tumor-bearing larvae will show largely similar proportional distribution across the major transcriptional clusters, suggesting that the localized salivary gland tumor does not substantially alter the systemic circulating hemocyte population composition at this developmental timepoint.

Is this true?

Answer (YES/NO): NO